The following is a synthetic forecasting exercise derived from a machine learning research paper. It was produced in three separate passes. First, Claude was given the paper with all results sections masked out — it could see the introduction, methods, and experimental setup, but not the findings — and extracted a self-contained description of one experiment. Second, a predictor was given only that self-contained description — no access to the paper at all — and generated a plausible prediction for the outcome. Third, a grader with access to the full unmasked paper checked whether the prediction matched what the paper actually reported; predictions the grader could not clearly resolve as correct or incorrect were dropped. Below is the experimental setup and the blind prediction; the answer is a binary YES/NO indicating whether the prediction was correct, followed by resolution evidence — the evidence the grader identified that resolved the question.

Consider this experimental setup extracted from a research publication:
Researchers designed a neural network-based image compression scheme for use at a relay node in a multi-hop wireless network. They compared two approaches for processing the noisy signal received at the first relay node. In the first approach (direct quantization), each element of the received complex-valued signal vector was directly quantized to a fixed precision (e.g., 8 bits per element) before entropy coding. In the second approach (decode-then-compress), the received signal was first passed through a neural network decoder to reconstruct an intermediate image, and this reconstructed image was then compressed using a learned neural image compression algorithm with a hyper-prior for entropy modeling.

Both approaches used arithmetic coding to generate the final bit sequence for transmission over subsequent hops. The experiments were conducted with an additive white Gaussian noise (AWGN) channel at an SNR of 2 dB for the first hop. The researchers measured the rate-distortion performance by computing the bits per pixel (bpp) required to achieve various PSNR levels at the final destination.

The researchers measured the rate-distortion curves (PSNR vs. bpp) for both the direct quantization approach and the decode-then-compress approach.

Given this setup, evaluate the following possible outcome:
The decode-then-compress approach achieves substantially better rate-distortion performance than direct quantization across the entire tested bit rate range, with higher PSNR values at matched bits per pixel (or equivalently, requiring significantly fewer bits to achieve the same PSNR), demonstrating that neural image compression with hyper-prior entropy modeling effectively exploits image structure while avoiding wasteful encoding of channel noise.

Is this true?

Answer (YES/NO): NO